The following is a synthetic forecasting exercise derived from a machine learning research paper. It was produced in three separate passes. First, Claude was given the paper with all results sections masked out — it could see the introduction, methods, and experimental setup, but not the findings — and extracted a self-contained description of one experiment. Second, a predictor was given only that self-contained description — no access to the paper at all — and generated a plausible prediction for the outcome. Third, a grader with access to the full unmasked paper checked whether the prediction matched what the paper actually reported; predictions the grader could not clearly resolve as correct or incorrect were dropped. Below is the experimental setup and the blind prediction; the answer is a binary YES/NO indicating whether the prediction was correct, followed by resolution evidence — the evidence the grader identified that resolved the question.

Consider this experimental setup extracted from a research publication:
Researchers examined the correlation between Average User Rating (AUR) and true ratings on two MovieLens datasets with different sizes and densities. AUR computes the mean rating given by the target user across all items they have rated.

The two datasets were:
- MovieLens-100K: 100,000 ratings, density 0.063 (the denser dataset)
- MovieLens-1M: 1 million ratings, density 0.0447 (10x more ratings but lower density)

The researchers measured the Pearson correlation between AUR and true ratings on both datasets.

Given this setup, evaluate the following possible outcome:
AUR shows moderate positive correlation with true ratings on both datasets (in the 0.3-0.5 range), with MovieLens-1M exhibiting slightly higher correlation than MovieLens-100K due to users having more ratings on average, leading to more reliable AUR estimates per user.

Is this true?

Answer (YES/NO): NO